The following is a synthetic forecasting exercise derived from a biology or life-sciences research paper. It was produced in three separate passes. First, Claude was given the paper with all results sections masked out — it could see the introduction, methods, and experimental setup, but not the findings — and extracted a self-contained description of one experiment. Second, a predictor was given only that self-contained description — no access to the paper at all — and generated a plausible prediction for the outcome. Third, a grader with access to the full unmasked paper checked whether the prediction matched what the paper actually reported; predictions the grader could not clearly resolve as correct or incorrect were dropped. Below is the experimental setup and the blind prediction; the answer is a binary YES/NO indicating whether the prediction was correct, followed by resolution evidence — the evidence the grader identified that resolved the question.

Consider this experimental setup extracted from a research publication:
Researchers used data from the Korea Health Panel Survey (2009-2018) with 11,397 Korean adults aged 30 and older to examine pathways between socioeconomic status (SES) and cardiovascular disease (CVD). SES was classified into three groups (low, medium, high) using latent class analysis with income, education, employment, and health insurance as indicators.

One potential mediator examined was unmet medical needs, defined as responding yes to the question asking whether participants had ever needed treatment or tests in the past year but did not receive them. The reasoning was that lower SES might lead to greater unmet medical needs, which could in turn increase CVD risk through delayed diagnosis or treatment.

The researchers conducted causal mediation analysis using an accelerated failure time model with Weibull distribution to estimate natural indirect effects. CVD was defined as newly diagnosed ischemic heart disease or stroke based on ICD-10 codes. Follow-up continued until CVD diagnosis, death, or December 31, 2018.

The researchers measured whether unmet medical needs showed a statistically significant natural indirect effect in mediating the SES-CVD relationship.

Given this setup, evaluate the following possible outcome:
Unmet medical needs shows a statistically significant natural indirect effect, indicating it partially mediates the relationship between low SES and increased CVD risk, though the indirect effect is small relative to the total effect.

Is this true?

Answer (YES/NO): NO